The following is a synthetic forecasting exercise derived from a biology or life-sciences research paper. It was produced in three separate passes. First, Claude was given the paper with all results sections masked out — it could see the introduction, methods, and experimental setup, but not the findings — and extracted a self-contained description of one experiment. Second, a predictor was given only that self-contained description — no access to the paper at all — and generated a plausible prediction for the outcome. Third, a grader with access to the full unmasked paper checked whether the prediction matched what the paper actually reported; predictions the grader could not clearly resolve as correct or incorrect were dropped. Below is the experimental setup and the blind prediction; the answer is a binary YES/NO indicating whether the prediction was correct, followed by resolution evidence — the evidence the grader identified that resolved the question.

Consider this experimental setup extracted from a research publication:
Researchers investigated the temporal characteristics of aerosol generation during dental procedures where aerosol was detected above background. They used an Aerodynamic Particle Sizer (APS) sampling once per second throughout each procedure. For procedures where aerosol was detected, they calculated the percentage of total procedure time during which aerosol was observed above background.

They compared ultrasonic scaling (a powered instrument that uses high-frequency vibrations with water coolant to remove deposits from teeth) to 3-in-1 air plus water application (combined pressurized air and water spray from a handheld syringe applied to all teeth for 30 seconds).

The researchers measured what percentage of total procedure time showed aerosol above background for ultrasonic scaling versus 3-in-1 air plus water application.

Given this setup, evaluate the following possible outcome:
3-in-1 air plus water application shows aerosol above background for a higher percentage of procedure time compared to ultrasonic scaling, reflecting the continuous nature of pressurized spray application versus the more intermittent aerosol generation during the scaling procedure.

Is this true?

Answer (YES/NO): YES